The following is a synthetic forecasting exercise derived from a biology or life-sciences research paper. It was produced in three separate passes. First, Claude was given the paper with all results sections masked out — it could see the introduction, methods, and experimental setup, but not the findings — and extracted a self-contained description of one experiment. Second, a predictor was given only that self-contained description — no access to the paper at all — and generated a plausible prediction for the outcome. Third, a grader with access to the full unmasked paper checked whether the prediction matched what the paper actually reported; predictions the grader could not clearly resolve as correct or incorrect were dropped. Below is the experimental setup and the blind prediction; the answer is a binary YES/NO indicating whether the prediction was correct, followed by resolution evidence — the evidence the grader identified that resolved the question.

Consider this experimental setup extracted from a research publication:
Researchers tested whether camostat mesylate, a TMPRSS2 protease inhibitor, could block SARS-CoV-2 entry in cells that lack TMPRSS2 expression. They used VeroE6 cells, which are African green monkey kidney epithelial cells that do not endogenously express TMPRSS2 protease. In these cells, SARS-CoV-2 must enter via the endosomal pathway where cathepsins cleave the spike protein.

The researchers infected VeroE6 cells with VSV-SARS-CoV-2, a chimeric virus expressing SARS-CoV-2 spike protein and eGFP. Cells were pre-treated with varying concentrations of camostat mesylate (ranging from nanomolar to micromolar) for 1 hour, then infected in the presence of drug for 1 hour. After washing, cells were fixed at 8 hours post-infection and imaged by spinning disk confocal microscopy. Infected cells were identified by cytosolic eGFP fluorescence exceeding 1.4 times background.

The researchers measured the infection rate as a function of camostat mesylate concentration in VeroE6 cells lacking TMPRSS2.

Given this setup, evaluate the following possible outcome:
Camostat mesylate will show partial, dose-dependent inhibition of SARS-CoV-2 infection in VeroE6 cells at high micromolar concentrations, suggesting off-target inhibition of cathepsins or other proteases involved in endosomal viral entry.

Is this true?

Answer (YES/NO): NO